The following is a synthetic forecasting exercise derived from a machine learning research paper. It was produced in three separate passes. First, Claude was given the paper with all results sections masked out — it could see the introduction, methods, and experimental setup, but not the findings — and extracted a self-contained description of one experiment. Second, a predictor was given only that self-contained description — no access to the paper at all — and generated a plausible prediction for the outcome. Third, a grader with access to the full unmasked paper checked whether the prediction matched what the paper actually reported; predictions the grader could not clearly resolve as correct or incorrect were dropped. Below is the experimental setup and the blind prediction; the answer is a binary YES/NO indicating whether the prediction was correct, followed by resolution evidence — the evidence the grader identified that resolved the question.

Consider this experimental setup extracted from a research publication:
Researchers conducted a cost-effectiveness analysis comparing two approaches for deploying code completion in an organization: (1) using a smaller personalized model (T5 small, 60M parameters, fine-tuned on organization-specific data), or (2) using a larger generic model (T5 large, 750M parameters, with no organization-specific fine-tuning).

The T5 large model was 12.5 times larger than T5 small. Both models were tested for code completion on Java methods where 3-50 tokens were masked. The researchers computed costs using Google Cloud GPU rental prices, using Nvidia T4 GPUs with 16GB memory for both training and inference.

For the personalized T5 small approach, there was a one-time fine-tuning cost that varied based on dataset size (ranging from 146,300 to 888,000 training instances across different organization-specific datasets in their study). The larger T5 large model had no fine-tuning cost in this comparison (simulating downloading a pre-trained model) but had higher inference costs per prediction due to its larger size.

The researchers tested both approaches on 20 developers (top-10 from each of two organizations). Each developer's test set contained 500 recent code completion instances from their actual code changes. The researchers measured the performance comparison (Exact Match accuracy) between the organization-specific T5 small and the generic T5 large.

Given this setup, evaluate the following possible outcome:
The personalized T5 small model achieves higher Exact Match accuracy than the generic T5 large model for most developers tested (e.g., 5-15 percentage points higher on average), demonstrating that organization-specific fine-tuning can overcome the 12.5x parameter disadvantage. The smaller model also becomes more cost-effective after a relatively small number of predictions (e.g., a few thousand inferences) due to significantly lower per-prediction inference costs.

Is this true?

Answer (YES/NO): NO